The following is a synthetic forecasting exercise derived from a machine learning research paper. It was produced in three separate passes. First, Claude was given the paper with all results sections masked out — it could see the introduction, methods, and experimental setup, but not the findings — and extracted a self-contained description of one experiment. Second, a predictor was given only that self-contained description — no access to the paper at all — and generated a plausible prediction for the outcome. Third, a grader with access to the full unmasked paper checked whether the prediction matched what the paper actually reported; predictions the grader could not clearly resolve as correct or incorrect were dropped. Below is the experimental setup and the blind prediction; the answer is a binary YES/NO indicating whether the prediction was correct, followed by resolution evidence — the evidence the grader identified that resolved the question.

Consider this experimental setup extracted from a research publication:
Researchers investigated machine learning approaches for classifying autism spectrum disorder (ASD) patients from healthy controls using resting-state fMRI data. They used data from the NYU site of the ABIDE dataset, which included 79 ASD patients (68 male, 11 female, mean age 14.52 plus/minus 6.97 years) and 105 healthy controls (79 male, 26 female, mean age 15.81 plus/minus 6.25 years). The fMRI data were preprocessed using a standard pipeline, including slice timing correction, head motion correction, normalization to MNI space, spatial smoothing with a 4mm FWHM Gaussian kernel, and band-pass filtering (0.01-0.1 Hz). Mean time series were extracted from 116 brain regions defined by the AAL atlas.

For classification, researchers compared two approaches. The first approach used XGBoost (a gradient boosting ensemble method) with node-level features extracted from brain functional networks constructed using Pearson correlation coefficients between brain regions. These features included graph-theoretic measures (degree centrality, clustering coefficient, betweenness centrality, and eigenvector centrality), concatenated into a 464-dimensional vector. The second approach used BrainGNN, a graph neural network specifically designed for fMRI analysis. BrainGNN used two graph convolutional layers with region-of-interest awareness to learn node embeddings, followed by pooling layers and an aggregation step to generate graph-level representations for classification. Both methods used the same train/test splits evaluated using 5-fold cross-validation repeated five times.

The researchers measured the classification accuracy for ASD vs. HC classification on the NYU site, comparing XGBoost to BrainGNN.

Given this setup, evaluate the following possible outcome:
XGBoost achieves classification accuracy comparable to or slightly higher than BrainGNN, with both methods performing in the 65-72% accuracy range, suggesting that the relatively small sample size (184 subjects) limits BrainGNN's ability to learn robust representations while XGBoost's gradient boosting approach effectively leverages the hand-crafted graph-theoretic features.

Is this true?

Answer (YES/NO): NO